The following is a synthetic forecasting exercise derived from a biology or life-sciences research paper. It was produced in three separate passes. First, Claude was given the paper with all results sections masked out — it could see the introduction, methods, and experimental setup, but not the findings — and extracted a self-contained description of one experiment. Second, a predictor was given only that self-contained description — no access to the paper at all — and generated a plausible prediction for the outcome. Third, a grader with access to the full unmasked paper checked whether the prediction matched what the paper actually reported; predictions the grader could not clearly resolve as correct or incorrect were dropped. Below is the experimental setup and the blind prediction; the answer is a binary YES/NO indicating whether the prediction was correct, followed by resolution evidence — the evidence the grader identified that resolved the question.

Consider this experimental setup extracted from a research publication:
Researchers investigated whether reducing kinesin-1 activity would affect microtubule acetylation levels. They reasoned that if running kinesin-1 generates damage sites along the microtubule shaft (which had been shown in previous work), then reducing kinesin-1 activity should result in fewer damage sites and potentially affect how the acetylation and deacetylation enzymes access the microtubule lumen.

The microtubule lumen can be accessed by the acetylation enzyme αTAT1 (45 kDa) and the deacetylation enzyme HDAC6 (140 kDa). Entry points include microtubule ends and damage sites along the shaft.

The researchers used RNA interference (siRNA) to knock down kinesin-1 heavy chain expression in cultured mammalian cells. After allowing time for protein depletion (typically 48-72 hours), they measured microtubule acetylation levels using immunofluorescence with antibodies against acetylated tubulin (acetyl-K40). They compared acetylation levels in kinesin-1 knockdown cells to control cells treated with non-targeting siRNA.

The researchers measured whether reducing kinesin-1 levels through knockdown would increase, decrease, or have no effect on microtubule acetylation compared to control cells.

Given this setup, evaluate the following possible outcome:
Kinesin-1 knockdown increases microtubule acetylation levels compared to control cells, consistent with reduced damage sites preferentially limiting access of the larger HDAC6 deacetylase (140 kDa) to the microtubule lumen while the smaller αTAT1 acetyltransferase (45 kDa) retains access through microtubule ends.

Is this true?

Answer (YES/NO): NO